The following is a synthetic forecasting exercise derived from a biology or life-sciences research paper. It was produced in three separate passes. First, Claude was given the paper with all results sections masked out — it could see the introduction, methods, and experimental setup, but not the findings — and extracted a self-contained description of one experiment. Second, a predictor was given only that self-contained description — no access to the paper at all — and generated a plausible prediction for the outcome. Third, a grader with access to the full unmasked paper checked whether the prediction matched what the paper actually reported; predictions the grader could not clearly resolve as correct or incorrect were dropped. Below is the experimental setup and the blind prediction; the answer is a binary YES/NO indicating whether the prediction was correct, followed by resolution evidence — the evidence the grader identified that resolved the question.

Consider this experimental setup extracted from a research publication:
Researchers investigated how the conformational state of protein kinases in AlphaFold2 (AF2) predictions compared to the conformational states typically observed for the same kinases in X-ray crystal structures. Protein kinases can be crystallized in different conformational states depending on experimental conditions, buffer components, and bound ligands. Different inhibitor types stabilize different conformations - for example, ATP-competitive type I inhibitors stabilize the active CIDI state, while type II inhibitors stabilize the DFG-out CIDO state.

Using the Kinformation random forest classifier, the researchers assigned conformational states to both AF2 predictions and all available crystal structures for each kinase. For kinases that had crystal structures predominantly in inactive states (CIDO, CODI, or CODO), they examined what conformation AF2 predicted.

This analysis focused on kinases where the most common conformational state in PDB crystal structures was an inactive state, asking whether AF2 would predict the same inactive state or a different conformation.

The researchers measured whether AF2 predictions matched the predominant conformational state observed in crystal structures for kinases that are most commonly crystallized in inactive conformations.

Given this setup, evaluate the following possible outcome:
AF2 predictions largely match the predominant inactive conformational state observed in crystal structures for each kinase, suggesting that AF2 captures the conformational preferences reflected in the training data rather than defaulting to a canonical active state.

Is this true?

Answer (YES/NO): NO